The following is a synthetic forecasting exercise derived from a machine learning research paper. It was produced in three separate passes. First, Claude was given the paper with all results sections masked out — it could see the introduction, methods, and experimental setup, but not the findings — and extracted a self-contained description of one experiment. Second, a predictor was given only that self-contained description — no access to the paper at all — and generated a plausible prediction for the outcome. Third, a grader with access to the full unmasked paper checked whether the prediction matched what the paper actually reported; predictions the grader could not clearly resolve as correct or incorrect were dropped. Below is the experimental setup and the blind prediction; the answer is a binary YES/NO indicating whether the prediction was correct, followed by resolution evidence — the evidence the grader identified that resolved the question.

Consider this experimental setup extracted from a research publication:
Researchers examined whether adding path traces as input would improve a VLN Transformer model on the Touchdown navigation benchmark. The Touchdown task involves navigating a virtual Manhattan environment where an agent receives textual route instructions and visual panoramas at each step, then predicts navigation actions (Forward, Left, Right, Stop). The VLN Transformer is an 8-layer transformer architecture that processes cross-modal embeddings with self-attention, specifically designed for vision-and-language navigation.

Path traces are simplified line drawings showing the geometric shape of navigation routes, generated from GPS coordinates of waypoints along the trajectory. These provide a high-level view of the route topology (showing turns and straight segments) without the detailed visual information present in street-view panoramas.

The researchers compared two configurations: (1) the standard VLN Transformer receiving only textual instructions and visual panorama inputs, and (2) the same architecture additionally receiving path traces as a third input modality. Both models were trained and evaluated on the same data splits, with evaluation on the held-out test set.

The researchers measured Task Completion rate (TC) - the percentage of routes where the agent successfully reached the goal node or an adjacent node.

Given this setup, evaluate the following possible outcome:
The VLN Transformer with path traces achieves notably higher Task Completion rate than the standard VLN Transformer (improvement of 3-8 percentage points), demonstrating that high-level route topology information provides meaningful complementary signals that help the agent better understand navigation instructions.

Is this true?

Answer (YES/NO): NO